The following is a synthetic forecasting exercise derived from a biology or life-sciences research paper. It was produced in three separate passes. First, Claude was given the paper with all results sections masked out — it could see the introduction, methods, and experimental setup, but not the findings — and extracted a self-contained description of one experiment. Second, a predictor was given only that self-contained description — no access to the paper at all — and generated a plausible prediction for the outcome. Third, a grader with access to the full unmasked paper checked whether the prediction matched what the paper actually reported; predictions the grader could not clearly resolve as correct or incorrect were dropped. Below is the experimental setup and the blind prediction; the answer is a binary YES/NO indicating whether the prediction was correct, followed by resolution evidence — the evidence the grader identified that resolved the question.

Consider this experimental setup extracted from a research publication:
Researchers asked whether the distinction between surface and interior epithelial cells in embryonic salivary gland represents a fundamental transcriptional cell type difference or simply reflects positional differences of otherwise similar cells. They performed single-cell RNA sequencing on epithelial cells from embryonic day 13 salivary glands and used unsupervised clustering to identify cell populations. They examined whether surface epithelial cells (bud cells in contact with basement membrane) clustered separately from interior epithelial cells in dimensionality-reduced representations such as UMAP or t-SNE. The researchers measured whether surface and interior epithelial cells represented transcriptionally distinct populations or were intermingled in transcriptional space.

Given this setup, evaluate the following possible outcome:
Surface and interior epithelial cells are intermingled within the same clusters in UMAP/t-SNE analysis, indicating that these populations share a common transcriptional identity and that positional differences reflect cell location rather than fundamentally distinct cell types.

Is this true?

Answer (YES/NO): NO